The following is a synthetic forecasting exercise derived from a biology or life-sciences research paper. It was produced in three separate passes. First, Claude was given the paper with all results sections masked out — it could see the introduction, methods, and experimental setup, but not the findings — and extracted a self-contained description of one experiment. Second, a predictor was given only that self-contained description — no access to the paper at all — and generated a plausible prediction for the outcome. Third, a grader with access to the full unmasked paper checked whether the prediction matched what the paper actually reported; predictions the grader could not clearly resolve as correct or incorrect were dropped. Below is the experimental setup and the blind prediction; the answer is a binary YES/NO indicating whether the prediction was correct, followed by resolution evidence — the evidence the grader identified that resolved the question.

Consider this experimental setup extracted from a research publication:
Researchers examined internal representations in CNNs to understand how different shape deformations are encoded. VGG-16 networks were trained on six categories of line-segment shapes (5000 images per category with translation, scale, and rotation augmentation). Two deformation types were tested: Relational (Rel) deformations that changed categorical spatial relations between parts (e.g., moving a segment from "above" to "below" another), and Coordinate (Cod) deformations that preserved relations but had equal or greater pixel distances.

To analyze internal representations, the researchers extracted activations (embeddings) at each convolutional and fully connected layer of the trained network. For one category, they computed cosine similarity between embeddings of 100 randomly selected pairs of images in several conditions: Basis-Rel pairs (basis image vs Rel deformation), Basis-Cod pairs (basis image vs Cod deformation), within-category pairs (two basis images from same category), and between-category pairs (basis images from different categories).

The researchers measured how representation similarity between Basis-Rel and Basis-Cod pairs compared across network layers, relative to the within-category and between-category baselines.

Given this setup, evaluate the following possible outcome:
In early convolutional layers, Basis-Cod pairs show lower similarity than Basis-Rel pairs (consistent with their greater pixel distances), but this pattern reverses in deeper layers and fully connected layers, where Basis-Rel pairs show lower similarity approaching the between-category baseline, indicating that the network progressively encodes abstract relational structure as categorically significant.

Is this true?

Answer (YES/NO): NO